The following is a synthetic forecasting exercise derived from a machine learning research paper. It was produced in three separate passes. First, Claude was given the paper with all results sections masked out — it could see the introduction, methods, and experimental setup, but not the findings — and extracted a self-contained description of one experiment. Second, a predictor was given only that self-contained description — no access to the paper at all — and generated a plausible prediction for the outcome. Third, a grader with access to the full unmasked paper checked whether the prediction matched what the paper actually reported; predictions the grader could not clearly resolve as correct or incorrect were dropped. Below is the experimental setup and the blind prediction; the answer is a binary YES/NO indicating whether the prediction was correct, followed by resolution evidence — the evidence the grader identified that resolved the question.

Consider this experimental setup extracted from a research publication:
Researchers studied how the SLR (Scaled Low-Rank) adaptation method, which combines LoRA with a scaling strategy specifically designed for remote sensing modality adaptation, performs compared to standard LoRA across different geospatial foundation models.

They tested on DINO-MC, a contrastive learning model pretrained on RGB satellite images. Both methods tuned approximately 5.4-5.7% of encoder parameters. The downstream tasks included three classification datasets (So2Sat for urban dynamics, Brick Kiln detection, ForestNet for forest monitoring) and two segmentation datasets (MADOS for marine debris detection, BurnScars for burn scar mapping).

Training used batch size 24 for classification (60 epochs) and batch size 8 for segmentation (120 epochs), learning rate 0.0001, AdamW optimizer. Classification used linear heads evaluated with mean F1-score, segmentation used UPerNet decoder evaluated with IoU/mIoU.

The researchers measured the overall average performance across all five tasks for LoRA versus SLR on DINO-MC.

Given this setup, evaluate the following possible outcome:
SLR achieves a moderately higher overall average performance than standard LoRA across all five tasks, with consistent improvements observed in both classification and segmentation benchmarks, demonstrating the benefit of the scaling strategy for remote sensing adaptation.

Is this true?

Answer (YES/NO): NO